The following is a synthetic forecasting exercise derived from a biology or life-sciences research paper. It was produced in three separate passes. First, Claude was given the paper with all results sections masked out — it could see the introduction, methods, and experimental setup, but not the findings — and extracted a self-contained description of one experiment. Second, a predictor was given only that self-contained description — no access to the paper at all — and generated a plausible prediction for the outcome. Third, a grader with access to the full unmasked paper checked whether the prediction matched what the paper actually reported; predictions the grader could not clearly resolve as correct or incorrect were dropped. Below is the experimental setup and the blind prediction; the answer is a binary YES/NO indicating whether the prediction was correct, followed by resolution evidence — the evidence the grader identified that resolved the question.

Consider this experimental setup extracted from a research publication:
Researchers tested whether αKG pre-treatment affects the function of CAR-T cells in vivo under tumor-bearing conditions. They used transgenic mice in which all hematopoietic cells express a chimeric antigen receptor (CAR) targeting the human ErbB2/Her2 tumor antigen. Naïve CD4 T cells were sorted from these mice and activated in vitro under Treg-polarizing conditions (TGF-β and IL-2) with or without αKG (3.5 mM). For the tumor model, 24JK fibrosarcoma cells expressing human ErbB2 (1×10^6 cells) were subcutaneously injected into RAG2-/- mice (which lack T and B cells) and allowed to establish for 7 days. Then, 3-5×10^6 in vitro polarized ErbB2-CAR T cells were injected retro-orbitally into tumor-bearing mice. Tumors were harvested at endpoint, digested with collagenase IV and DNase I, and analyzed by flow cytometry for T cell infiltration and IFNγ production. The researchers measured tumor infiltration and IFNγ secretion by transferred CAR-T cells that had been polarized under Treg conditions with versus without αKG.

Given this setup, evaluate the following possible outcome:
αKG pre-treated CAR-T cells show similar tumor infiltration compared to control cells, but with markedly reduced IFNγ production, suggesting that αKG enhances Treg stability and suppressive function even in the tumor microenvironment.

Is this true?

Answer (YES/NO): NO